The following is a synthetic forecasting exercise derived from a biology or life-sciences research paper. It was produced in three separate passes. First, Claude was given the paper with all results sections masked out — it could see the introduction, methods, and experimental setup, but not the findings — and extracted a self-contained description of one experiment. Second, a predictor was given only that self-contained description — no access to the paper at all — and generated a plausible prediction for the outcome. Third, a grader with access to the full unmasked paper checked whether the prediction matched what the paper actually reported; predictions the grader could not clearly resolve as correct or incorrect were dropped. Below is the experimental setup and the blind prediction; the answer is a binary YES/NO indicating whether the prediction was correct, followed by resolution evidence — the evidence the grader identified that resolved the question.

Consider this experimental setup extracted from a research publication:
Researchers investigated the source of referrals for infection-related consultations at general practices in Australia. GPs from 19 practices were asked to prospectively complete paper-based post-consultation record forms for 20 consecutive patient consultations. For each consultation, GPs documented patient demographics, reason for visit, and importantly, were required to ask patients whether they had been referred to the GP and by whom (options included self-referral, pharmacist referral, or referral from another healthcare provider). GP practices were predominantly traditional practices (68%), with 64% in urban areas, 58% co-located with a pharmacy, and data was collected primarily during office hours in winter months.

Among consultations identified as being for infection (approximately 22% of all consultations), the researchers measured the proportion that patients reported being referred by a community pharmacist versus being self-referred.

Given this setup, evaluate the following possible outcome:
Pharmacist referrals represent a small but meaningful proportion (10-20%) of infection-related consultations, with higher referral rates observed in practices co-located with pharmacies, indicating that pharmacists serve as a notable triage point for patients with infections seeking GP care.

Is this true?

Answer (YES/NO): NO